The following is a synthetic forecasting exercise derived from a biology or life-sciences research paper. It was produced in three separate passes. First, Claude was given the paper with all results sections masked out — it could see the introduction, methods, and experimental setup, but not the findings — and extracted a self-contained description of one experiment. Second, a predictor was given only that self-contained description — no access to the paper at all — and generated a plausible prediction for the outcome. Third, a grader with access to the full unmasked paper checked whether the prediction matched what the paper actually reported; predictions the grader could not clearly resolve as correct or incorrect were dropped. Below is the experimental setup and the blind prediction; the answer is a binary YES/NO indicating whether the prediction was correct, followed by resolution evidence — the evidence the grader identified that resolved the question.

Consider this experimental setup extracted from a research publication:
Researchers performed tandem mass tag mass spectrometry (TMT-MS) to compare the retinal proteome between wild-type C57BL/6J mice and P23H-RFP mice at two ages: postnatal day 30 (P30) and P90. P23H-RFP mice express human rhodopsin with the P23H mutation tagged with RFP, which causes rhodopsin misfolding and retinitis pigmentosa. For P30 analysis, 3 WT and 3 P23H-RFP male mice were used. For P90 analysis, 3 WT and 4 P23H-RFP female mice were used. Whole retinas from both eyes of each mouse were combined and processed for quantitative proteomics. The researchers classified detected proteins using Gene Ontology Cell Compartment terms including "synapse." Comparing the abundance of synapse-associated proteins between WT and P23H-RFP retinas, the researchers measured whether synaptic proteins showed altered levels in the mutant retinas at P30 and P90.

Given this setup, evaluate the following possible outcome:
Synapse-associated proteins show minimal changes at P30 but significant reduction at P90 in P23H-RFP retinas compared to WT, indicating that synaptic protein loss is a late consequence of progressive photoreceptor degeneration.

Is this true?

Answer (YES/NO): NO